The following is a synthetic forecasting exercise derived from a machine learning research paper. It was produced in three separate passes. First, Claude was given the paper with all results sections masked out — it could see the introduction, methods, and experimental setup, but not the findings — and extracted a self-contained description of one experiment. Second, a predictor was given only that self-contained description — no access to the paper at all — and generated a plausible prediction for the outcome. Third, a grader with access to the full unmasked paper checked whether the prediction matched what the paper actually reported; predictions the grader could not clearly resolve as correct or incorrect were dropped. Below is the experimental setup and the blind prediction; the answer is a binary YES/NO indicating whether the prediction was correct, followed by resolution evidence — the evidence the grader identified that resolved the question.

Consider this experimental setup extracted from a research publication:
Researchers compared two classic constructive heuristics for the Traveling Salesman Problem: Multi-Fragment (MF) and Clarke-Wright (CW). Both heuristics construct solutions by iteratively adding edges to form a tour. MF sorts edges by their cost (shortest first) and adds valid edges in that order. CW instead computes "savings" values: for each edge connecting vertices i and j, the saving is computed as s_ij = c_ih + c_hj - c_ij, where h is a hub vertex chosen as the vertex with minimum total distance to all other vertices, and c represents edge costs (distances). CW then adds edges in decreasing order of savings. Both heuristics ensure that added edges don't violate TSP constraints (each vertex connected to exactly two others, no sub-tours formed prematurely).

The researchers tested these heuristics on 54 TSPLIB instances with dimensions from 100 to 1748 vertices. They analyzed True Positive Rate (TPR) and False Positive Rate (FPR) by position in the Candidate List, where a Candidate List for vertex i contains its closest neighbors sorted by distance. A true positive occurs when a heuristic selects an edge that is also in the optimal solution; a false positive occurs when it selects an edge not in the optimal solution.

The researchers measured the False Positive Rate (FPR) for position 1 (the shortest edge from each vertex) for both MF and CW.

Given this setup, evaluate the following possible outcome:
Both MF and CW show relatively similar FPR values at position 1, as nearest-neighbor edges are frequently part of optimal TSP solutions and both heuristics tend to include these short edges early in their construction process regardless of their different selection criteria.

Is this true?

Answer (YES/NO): NO